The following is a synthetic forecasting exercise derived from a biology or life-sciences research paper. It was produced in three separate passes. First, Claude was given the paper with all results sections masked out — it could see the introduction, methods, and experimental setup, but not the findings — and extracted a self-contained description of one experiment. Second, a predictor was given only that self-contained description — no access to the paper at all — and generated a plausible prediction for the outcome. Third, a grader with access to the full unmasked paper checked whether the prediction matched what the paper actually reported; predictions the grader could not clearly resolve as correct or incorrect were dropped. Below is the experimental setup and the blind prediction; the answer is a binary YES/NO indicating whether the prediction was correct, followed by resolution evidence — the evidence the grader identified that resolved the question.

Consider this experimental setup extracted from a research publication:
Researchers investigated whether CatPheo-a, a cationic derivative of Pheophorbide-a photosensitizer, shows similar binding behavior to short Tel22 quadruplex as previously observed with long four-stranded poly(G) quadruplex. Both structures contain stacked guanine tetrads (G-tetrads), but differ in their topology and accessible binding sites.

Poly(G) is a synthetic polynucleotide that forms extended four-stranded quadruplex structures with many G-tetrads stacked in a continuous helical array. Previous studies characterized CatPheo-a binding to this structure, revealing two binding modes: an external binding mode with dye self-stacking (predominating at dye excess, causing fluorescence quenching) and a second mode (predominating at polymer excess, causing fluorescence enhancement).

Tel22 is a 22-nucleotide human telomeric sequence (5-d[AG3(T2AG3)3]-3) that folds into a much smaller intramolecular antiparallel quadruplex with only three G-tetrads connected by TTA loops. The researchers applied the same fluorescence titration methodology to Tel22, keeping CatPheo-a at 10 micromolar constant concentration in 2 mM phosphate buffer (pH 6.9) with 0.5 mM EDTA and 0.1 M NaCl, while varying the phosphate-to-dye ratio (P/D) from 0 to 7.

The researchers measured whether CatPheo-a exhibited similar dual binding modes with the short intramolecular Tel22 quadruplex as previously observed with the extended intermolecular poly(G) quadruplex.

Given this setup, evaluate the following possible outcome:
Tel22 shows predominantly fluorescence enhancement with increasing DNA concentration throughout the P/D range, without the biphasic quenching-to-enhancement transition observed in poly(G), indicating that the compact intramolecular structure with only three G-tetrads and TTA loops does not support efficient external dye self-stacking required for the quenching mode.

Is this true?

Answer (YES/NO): NO